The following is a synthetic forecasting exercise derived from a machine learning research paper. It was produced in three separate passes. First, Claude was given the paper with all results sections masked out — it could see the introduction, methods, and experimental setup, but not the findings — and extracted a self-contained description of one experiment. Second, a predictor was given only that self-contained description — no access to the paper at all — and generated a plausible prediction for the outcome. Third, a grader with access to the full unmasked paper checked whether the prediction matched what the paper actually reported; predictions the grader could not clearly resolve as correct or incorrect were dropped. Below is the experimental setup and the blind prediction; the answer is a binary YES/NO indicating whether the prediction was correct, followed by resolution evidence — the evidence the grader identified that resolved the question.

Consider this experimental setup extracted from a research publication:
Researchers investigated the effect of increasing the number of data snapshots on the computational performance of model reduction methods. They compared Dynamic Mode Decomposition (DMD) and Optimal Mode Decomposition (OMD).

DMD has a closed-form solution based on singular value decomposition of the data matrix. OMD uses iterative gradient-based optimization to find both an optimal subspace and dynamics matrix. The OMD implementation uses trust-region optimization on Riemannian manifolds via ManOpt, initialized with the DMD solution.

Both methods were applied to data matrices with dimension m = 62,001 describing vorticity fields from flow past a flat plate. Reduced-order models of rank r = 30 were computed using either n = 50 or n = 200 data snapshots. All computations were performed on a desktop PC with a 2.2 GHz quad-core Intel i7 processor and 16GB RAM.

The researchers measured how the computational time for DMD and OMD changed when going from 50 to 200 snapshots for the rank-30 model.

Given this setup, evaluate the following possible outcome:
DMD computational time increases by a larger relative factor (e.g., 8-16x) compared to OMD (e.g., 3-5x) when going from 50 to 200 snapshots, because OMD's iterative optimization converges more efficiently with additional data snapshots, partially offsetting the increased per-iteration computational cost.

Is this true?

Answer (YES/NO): NO